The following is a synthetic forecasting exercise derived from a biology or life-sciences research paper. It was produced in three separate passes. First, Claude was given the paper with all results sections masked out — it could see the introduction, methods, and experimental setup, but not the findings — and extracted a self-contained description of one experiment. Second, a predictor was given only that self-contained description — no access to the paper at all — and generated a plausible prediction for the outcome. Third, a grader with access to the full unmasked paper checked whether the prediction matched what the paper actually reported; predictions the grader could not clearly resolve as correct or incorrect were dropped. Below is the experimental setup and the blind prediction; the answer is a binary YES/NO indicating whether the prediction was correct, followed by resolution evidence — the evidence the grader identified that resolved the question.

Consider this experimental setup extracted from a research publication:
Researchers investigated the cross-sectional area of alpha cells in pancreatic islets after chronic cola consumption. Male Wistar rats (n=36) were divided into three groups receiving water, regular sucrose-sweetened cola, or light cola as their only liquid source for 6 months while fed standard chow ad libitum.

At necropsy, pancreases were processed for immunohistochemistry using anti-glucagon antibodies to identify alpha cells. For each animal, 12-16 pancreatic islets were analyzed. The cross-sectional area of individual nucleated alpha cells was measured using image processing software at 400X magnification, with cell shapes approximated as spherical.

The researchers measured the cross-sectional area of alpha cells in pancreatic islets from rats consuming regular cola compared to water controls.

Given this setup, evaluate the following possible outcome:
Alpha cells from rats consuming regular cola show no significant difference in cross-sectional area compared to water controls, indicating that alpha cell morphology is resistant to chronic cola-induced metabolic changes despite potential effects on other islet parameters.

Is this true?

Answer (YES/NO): NO